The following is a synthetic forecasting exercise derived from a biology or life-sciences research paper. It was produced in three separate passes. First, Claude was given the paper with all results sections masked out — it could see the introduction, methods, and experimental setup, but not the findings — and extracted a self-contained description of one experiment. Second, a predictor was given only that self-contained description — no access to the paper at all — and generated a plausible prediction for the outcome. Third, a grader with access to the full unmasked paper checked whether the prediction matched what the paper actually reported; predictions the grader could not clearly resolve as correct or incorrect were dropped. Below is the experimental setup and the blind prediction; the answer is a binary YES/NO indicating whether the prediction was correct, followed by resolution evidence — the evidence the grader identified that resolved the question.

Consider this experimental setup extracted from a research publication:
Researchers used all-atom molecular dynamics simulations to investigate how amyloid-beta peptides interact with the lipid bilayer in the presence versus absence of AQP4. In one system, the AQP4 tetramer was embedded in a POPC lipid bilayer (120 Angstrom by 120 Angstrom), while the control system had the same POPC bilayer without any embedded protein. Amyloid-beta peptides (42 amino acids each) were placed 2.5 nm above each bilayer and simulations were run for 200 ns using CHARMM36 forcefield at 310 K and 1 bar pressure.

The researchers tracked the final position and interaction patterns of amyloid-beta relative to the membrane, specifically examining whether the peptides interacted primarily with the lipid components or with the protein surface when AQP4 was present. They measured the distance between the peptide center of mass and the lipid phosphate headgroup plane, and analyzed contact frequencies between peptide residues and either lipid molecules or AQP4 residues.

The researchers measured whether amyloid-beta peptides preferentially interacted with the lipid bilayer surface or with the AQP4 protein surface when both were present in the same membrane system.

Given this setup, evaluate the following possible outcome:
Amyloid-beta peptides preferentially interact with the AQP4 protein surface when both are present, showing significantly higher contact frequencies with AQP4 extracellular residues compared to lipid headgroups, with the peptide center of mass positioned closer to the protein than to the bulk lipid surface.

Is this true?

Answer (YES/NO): YES